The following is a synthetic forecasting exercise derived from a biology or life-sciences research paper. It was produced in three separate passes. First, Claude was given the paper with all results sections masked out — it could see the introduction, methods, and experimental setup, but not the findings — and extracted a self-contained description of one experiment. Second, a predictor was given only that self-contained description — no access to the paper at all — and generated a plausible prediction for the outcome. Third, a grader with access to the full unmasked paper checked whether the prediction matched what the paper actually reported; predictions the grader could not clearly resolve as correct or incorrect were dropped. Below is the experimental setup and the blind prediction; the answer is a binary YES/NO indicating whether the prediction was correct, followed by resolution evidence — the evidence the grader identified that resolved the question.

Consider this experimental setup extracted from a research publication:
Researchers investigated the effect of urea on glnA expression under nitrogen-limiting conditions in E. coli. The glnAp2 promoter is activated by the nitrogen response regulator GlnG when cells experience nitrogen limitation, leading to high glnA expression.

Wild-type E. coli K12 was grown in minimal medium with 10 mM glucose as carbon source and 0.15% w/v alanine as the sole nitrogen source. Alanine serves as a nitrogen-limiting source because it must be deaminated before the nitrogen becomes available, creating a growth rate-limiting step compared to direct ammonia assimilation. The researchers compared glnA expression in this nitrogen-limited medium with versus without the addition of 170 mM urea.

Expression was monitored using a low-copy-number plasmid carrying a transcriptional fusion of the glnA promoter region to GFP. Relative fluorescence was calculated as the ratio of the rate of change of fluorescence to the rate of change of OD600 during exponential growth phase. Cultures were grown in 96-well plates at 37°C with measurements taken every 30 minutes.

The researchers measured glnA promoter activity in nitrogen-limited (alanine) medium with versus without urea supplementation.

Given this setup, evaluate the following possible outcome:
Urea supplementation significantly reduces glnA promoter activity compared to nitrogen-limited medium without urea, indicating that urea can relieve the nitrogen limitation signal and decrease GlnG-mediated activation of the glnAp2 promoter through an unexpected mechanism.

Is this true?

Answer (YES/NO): YES